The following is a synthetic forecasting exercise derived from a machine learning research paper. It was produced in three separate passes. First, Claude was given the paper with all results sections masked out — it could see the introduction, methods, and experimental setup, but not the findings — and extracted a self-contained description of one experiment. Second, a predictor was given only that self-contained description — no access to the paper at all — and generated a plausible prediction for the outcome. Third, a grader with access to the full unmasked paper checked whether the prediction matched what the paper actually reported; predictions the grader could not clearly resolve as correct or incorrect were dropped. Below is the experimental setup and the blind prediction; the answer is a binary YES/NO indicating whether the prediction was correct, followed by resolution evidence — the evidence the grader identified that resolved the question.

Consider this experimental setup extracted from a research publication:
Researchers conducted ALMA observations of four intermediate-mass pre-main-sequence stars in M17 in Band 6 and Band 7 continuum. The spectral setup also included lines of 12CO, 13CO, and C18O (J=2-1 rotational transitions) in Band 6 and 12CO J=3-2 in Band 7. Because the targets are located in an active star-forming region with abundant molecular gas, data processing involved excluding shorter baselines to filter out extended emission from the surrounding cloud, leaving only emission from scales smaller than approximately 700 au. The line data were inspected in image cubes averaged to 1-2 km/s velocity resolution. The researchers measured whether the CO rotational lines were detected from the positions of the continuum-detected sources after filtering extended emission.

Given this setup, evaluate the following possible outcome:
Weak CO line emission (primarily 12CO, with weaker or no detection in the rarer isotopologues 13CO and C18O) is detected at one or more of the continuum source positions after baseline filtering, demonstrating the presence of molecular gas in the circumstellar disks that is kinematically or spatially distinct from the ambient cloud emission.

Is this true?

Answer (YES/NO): NO